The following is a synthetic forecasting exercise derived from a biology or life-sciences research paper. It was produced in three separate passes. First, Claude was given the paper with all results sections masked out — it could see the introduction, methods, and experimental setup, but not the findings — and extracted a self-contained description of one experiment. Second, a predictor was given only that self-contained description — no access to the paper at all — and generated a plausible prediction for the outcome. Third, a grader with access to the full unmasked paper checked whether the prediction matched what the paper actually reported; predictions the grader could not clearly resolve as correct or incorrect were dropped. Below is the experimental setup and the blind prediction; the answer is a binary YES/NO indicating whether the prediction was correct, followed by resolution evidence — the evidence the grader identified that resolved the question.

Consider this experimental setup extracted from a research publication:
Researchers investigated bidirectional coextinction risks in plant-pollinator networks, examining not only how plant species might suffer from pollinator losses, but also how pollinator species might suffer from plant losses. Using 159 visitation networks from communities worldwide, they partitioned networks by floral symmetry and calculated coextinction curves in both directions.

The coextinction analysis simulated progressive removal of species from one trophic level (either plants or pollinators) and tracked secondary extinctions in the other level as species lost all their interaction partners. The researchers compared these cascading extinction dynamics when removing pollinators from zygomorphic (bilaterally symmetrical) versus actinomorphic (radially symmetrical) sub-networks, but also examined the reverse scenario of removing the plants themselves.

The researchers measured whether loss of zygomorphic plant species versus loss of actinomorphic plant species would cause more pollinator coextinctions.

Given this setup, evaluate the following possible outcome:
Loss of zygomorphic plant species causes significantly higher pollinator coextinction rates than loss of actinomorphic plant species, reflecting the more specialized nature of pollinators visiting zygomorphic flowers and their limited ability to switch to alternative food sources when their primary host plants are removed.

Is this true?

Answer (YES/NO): YES